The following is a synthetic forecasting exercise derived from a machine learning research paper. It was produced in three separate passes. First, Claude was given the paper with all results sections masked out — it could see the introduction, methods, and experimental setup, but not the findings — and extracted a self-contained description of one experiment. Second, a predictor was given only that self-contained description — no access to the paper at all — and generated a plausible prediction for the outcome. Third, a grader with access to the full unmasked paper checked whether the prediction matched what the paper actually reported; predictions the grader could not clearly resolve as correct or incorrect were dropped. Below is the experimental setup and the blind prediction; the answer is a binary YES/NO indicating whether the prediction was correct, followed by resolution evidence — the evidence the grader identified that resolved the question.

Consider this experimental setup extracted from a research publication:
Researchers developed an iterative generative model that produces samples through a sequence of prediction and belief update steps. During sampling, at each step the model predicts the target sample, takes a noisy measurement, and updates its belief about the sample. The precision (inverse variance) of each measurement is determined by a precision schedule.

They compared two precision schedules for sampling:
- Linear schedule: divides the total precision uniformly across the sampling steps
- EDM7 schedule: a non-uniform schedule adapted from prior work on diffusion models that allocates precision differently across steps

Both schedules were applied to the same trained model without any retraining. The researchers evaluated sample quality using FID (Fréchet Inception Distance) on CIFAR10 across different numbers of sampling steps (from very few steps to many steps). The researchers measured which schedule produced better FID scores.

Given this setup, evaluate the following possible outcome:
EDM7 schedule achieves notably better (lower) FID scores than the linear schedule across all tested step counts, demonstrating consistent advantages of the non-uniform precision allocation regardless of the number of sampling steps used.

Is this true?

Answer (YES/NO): NO